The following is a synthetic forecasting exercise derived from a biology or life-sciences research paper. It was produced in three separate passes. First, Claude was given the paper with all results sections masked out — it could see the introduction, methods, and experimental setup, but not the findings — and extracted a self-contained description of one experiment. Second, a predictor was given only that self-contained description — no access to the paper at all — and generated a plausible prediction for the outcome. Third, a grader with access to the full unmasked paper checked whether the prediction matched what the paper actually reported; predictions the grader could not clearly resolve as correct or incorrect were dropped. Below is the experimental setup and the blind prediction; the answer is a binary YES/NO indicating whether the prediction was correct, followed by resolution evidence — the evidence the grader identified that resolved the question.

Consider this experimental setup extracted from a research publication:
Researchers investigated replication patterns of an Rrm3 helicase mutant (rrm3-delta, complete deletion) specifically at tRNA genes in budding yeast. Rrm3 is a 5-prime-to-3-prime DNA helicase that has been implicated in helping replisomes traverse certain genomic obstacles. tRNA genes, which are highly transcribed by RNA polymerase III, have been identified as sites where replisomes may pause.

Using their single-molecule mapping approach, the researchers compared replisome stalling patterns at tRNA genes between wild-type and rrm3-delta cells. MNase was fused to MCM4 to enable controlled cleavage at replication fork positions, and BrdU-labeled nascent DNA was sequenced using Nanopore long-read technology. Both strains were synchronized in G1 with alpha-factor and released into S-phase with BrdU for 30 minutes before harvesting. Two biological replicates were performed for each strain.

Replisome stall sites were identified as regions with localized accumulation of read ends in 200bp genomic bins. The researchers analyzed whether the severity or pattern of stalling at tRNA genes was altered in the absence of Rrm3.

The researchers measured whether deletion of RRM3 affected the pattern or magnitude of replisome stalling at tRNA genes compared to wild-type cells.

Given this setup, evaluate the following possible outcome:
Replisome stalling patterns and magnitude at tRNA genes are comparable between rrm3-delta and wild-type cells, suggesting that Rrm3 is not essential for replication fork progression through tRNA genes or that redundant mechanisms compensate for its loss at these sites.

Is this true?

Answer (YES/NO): NO